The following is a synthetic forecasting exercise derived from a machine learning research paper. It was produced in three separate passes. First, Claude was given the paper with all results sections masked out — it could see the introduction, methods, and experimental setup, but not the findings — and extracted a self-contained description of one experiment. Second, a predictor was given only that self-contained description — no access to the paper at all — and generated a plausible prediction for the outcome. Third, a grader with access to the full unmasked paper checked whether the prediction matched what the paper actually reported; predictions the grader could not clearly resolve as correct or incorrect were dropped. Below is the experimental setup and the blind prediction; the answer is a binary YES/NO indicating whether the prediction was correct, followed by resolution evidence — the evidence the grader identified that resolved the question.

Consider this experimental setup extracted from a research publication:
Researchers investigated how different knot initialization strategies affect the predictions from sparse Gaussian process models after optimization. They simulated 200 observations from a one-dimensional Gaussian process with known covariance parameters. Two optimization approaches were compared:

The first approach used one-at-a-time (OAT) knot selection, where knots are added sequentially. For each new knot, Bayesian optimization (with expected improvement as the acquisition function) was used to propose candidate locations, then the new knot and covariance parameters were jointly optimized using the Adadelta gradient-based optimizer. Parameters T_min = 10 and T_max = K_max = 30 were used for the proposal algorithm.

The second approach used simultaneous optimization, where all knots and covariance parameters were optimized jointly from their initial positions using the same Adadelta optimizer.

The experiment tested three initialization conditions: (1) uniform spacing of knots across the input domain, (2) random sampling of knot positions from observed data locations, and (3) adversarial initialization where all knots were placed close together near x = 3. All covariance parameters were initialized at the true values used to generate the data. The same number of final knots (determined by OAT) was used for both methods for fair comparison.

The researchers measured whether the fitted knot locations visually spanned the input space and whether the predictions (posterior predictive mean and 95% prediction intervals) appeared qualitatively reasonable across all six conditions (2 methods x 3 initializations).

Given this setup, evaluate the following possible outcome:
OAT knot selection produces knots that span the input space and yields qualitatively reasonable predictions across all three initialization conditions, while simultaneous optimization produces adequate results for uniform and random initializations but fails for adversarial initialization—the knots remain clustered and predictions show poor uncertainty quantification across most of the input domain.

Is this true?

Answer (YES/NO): NO